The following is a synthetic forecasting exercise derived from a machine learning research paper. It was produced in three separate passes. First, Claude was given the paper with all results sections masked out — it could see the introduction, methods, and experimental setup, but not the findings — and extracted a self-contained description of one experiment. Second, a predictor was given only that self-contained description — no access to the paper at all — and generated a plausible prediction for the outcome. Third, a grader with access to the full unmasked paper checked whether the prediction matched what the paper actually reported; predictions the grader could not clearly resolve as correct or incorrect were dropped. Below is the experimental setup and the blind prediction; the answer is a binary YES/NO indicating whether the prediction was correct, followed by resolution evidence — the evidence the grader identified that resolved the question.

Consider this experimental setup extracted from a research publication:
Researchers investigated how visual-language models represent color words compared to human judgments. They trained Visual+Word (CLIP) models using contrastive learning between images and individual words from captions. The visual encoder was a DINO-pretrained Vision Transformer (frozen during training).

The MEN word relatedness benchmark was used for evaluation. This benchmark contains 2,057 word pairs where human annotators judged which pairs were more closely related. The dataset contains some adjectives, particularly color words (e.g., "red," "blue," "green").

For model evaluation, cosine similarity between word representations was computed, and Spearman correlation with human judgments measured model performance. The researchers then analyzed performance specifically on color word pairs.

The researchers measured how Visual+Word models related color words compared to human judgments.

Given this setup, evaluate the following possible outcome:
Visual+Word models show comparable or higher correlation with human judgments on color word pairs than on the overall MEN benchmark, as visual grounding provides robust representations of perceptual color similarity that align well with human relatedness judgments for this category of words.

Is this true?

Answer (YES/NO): NO